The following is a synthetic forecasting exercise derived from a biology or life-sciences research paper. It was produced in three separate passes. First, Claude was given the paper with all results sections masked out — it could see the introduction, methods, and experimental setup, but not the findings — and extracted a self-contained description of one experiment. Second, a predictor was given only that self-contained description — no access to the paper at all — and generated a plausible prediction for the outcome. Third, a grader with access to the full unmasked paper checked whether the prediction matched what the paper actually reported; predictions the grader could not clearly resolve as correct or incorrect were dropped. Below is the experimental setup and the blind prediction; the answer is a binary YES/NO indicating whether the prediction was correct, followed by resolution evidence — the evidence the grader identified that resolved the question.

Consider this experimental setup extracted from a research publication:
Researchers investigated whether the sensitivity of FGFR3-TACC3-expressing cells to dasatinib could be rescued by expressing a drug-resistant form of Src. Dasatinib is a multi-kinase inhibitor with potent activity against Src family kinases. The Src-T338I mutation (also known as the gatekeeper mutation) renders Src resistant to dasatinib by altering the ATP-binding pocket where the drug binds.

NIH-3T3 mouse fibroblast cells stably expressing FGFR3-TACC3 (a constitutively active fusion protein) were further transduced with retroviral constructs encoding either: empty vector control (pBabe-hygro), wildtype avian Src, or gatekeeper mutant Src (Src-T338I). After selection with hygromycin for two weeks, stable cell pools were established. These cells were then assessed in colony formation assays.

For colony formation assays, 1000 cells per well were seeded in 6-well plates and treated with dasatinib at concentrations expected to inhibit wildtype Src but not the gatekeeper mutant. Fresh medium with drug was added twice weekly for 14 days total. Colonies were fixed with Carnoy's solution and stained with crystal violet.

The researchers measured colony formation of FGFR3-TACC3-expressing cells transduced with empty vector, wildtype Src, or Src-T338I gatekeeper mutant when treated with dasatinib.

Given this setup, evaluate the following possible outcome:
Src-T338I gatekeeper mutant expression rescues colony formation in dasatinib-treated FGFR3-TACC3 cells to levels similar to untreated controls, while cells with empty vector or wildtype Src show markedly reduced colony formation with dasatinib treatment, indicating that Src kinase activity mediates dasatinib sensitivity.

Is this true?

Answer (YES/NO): YES